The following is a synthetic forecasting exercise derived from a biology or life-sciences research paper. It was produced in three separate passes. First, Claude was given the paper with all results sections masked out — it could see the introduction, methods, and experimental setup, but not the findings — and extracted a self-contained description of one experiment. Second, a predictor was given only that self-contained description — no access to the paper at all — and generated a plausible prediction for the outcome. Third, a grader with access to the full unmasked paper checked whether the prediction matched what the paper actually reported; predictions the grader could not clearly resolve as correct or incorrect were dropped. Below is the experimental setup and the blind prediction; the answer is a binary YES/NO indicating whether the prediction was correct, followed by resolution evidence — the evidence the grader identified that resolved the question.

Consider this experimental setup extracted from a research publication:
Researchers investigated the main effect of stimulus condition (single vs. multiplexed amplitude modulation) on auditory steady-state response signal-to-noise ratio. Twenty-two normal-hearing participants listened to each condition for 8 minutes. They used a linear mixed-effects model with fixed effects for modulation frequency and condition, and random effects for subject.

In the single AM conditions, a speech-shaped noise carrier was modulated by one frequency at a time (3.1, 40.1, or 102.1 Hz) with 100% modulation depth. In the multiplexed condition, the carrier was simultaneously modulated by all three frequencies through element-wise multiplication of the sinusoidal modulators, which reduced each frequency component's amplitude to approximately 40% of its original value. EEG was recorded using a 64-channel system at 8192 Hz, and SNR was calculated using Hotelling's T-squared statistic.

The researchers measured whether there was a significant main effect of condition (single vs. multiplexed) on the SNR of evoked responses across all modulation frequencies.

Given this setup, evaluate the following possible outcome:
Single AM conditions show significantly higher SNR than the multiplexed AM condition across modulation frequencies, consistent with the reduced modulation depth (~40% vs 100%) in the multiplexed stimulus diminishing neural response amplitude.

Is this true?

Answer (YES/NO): YES